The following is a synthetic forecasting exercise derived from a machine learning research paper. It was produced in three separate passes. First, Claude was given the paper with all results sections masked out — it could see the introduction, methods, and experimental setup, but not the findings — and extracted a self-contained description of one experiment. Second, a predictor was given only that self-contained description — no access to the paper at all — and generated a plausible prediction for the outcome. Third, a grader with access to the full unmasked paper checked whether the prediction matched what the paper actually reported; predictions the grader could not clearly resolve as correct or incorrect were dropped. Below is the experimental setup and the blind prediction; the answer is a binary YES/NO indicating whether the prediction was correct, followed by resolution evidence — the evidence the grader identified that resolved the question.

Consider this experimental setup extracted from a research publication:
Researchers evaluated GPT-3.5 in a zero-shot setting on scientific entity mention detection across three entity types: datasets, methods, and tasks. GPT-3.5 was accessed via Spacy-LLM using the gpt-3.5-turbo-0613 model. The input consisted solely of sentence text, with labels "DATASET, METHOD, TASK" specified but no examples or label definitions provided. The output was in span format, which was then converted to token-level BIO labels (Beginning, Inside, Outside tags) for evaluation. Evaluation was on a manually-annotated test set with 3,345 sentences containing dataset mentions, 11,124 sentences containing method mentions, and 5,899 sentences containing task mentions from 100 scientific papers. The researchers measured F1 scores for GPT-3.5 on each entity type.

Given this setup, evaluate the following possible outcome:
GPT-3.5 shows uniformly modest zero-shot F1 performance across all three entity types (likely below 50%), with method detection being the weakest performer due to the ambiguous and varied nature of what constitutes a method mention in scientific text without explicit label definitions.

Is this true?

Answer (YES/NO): NO